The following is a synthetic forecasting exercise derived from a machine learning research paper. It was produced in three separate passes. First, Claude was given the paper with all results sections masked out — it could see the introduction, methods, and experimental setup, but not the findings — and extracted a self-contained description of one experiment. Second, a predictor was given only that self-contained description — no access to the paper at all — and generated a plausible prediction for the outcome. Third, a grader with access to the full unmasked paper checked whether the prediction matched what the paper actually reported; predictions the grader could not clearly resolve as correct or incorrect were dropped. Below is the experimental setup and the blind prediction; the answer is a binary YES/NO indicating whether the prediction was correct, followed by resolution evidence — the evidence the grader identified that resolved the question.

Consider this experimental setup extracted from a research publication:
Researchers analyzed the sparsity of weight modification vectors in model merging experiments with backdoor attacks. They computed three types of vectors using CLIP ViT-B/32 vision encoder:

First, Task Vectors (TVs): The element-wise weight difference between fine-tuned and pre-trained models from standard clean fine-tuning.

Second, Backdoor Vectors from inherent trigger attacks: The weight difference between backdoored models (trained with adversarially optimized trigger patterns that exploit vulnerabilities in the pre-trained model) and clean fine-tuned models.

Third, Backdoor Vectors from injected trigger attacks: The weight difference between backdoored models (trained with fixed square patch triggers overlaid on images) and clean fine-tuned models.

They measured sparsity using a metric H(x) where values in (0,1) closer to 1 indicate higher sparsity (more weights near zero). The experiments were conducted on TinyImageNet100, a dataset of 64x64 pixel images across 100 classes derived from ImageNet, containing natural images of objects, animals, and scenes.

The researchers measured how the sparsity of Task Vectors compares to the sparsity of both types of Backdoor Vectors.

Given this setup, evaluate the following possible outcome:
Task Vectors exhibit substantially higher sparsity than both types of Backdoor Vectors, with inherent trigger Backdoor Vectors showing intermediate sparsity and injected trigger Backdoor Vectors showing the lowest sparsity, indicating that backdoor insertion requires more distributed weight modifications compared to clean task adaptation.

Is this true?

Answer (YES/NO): NO